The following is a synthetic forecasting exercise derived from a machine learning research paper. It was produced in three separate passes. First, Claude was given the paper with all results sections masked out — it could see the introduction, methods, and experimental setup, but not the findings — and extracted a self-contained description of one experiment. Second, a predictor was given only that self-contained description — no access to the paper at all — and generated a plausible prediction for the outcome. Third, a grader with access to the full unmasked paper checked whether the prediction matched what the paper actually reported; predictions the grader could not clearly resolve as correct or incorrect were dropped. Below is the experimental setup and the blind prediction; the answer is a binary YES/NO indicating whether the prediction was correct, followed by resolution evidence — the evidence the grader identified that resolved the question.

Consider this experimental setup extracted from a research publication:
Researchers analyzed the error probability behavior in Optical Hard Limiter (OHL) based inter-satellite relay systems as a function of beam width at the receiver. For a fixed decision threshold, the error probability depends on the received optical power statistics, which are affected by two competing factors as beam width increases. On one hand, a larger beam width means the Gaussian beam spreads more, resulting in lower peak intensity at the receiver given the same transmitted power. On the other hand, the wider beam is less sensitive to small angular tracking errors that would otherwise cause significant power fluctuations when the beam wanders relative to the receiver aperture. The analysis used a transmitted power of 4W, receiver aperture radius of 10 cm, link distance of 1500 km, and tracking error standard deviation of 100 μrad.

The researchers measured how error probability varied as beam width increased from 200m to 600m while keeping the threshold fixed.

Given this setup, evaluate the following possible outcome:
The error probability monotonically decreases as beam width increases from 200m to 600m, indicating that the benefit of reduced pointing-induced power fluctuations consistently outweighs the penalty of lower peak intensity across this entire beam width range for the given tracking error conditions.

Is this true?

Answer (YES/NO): NO